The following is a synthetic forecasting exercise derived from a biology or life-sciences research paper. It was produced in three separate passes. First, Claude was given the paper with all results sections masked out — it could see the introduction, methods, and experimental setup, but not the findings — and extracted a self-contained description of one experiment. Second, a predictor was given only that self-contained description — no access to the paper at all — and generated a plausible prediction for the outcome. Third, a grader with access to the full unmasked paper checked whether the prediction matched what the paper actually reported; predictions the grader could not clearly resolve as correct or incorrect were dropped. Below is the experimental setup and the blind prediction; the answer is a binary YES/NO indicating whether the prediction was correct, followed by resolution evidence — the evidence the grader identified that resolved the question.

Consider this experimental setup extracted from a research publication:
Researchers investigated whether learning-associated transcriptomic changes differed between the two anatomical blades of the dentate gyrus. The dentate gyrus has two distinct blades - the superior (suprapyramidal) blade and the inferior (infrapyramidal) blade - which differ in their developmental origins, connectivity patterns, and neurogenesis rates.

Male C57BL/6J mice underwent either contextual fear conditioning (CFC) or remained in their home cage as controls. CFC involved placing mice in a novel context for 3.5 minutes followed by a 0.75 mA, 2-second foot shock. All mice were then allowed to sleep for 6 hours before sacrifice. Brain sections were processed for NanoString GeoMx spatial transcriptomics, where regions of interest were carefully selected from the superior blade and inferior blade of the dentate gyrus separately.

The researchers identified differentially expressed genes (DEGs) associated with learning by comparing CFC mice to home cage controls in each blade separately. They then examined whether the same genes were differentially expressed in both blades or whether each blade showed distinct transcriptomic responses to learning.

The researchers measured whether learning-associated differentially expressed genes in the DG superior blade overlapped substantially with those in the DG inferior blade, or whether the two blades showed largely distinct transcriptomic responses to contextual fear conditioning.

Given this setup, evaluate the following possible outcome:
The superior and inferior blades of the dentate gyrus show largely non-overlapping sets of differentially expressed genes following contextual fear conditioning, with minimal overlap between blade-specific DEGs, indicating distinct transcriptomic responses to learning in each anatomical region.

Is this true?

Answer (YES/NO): YES